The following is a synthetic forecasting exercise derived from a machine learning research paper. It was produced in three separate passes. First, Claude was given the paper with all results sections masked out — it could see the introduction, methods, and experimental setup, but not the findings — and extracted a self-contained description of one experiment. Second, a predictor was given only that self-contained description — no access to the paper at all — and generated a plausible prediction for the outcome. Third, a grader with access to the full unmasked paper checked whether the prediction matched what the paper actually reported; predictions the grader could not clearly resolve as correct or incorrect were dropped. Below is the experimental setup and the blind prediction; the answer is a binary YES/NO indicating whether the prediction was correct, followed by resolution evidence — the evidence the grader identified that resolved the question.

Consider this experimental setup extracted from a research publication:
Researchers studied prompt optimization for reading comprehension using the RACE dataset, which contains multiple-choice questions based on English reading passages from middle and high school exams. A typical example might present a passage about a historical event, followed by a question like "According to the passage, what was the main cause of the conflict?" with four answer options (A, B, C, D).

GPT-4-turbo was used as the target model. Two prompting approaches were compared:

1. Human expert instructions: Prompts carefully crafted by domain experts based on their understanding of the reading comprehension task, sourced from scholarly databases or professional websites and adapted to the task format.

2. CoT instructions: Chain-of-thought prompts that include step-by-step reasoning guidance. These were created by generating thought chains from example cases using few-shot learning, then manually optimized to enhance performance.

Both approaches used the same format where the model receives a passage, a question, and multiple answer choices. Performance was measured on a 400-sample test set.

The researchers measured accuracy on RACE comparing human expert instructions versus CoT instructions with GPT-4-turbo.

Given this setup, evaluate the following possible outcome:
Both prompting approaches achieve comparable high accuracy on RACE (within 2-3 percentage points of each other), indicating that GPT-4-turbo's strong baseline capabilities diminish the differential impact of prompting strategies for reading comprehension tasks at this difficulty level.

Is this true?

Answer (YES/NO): YES